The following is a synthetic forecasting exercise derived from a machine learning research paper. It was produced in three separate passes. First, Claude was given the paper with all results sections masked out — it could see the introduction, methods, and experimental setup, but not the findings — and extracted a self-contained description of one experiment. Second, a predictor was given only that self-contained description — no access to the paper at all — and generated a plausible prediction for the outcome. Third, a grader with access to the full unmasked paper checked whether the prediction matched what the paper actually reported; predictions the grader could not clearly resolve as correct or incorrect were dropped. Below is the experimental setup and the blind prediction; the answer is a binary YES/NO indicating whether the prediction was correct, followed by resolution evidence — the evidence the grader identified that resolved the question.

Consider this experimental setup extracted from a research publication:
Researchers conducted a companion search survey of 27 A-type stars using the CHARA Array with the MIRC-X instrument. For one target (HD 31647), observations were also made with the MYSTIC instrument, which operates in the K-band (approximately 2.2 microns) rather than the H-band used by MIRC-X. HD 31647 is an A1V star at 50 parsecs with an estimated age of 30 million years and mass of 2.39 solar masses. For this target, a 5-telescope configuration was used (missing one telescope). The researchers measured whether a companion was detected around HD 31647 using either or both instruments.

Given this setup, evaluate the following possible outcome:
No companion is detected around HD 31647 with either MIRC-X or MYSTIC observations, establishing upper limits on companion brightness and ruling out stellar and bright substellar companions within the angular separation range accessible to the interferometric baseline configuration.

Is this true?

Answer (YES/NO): YES